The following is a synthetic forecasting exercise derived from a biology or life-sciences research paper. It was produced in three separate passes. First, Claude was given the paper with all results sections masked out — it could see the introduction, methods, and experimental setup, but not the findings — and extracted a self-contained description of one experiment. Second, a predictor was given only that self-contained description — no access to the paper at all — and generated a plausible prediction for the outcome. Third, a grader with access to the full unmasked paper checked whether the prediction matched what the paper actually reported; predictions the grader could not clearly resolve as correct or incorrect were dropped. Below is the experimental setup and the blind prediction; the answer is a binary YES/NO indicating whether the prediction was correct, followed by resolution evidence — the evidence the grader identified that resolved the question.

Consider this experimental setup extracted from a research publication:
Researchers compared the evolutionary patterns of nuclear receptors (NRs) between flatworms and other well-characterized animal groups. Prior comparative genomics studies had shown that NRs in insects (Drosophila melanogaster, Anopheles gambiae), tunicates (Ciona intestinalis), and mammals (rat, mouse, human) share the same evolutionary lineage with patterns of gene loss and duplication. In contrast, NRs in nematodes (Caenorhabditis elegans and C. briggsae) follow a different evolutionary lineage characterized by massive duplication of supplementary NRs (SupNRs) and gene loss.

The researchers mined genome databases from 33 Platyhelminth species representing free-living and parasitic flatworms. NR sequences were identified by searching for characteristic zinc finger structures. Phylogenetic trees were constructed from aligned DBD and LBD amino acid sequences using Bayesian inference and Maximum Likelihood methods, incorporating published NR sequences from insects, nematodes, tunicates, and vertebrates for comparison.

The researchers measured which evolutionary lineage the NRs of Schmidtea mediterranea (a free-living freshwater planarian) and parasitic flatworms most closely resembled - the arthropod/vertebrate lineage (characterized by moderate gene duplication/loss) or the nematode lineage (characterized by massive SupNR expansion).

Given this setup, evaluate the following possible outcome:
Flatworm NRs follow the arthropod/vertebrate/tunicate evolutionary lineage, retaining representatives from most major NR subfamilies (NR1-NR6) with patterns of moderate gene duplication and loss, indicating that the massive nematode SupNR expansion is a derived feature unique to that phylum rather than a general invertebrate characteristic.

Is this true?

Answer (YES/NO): NO